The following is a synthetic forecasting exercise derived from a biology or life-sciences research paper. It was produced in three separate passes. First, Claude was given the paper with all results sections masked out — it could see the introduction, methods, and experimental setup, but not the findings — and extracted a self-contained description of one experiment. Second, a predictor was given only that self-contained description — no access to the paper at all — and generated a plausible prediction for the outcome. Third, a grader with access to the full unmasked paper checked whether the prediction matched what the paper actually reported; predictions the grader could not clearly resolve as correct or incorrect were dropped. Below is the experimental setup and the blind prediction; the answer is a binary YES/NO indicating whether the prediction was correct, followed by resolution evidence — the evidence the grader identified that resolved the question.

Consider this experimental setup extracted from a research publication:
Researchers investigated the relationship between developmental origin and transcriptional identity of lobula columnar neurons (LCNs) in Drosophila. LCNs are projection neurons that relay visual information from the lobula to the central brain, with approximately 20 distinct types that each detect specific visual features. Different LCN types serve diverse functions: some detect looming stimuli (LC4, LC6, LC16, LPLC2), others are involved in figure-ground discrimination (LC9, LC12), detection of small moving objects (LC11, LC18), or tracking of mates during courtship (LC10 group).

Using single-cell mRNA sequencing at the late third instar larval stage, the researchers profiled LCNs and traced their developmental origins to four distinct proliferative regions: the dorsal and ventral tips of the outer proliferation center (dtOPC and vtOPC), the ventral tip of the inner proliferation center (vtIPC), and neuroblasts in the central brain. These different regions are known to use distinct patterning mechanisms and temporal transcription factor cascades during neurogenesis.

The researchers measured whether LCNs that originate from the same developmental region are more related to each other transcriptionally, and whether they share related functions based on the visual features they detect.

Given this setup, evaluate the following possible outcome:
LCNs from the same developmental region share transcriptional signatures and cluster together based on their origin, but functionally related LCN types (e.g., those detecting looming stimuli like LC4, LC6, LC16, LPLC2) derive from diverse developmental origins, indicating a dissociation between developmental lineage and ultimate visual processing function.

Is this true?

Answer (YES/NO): YES